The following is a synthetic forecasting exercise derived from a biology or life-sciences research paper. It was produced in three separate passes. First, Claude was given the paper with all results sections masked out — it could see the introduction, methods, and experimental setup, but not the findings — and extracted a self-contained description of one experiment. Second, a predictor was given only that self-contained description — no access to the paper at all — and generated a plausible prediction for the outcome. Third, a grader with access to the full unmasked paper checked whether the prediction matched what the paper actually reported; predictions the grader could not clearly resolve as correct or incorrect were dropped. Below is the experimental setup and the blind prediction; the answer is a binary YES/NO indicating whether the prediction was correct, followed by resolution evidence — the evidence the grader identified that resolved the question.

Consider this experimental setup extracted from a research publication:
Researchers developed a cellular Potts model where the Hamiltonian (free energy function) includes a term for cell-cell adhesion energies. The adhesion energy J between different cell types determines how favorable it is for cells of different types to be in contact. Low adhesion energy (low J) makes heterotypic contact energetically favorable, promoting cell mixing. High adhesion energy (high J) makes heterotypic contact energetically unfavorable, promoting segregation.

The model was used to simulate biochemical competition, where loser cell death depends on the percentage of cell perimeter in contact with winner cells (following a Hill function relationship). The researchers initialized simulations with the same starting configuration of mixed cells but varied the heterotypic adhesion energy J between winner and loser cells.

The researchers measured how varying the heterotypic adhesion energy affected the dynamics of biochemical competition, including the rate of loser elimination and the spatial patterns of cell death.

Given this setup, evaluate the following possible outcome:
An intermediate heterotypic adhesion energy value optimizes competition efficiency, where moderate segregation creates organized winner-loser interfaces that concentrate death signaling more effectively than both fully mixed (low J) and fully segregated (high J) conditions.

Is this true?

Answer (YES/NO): NO